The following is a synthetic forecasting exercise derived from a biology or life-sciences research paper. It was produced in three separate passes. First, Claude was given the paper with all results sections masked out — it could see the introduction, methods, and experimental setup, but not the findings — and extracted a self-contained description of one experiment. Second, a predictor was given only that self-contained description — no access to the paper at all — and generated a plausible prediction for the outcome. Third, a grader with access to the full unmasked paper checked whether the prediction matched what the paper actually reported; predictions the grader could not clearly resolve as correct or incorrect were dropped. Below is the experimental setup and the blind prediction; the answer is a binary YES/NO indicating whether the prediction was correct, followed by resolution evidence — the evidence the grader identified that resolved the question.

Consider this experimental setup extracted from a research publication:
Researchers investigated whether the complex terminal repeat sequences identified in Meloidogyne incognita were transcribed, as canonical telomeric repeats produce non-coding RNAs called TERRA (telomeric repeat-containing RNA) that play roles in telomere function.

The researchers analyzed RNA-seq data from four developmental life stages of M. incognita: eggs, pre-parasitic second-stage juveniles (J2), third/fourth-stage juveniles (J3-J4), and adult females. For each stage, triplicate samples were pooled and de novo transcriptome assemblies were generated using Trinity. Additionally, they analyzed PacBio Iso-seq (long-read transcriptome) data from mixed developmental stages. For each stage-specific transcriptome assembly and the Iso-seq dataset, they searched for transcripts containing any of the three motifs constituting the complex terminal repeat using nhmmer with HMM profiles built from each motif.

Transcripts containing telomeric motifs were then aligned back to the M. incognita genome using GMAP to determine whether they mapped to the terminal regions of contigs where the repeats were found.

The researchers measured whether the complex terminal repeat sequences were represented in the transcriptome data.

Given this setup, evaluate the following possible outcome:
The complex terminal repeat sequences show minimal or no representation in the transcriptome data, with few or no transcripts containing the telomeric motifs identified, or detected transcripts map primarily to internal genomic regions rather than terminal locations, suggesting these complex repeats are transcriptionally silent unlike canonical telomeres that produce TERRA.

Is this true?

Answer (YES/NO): NO